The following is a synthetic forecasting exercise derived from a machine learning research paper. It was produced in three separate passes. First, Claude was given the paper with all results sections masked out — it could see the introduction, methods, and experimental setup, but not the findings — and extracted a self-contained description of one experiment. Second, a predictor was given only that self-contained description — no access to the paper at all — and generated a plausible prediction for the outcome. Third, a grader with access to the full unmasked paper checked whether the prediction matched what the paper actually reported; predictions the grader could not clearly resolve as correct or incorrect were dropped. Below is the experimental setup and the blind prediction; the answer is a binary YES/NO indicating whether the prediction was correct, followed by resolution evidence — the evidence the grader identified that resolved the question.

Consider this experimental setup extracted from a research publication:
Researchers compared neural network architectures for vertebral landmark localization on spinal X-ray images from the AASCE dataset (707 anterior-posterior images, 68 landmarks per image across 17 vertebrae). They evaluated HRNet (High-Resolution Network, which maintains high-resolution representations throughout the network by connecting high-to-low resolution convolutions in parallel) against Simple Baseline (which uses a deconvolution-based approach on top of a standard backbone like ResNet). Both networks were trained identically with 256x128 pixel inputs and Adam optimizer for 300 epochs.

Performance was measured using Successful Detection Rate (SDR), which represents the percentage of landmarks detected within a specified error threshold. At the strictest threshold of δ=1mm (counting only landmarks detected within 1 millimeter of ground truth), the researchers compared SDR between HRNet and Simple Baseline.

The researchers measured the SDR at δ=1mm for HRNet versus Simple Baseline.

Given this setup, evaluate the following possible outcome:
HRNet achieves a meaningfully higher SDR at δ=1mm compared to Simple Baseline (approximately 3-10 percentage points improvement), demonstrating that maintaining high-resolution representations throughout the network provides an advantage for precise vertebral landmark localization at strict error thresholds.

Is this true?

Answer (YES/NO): YES